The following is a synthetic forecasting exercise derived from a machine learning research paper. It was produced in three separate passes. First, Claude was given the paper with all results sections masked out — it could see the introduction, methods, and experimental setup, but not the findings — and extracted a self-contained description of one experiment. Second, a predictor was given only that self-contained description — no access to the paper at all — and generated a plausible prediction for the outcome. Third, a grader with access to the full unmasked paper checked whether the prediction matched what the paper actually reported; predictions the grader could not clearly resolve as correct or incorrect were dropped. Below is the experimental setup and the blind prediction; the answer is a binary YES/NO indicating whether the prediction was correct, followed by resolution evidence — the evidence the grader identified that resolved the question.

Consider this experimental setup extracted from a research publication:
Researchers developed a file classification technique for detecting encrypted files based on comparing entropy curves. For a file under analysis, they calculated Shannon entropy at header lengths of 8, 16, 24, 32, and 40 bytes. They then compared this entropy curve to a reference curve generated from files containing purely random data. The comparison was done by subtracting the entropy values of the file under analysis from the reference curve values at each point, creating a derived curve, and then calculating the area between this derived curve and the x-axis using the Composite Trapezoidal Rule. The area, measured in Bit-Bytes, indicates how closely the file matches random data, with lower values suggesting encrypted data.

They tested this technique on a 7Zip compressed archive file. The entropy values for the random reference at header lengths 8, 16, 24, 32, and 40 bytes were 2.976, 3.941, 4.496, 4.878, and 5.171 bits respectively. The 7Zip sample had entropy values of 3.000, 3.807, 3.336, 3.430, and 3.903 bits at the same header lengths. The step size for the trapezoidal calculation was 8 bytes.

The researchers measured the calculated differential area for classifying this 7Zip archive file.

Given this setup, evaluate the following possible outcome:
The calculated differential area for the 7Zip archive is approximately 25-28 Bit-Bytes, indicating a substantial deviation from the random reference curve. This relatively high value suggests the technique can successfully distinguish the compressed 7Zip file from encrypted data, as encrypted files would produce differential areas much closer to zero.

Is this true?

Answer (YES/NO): YES